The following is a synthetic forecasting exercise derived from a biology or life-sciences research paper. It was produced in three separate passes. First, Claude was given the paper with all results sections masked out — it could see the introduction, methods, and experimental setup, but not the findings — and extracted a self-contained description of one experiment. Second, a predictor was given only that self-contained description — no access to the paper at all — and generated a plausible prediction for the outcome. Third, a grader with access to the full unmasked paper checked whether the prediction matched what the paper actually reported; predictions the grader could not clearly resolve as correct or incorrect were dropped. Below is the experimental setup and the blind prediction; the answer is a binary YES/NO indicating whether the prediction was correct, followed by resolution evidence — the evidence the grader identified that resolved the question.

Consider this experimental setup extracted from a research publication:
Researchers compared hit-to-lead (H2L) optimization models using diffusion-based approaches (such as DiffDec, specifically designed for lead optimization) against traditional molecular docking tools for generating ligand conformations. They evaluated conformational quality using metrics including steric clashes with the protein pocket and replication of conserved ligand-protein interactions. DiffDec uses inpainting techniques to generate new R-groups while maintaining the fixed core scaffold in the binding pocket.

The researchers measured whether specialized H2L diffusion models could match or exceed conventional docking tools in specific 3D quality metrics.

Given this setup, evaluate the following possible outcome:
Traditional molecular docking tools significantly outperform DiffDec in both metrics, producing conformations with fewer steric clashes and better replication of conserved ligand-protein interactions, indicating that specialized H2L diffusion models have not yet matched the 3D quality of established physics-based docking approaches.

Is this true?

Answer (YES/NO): NO